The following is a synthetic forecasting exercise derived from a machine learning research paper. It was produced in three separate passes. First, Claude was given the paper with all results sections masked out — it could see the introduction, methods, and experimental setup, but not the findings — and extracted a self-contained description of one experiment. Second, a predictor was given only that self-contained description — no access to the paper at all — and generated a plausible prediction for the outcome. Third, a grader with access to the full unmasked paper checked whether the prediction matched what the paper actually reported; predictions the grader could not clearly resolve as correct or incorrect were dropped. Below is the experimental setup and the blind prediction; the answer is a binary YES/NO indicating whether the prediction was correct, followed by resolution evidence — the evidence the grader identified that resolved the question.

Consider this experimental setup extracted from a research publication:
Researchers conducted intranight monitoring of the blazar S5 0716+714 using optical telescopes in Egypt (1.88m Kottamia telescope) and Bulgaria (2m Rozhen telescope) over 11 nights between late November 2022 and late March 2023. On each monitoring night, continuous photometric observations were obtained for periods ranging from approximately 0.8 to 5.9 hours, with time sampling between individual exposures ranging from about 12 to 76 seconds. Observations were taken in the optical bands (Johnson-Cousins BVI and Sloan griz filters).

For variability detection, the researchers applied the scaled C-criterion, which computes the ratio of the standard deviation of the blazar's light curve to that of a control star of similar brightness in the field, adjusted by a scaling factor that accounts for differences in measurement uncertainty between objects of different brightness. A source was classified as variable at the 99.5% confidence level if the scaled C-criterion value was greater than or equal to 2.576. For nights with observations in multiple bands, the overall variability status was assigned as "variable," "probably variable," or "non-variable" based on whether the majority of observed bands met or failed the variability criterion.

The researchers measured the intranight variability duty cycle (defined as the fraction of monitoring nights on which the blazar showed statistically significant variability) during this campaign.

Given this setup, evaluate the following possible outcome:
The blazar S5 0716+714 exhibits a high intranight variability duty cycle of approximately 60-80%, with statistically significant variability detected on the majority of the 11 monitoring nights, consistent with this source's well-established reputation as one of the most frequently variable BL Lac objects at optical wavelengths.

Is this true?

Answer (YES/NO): NO